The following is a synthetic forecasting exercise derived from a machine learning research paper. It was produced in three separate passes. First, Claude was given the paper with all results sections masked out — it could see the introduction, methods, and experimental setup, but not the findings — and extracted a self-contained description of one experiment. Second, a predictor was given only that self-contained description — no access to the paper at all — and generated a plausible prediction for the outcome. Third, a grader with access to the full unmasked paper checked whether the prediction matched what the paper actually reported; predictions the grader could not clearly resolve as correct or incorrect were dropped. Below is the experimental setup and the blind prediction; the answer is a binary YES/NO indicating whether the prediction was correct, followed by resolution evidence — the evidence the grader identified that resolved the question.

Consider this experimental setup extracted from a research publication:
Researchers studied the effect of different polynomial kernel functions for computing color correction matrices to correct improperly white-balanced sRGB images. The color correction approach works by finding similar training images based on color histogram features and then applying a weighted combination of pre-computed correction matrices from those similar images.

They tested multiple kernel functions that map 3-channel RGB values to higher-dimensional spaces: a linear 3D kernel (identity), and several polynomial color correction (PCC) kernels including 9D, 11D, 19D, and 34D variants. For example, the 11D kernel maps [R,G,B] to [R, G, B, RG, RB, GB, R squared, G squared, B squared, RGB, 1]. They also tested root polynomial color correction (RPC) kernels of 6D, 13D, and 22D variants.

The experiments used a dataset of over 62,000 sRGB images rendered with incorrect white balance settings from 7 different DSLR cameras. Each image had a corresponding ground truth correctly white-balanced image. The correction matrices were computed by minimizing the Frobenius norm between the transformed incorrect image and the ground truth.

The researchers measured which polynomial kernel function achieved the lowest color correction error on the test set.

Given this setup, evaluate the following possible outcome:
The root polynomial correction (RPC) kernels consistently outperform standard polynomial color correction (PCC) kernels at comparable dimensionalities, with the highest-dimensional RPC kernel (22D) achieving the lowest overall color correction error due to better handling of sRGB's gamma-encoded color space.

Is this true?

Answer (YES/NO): NO